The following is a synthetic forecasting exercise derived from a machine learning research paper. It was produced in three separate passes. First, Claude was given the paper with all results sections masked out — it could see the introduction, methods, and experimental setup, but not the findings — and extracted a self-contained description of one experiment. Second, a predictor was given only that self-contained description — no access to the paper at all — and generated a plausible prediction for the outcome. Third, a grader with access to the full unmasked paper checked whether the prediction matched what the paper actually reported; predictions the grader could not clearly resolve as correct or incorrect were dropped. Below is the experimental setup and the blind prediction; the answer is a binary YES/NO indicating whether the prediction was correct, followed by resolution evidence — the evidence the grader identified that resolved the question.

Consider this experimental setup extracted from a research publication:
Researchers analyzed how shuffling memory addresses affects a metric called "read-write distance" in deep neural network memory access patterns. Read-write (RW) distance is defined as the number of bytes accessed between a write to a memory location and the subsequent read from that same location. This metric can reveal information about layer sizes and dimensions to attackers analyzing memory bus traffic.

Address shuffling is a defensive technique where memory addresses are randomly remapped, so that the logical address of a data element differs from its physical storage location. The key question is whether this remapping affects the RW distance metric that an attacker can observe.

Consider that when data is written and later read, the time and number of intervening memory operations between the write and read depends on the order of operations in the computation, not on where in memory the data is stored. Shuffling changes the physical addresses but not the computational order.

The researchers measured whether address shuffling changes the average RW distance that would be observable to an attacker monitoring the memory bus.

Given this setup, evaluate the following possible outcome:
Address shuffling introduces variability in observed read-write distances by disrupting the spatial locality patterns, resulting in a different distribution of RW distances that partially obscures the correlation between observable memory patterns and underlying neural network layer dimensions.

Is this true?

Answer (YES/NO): NO